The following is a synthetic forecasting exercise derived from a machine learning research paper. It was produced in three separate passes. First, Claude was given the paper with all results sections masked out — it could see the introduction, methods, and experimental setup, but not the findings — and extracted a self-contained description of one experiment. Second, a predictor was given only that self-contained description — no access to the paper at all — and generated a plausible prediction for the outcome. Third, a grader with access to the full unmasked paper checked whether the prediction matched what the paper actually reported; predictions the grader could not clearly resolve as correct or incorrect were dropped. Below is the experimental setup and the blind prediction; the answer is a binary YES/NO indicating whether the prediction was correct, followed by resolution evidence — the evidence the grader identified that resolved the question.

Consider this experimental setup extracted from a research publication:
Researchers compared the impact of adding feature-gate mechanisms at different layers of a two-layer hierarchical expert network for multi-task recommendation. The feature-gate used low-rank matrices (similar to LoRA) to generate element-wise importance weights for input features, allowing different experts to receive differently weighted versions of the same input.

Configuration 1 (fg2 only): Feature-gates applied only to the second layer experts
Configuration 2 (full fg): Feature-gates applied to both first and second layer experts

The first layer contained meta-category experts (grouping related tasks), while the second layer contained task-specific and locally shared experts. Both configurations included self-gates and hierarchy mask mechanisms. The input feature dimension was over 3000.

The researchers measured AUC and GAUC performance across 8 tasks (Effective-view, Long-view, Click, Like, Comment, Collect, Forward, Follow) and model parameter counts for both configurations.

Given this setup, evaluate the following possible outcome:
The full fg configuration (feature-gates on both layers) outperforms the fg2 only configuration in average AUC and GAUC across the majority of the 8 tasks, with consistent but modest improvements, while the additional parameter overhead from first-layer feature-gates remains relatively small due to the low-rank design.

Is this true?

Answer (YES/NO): NO